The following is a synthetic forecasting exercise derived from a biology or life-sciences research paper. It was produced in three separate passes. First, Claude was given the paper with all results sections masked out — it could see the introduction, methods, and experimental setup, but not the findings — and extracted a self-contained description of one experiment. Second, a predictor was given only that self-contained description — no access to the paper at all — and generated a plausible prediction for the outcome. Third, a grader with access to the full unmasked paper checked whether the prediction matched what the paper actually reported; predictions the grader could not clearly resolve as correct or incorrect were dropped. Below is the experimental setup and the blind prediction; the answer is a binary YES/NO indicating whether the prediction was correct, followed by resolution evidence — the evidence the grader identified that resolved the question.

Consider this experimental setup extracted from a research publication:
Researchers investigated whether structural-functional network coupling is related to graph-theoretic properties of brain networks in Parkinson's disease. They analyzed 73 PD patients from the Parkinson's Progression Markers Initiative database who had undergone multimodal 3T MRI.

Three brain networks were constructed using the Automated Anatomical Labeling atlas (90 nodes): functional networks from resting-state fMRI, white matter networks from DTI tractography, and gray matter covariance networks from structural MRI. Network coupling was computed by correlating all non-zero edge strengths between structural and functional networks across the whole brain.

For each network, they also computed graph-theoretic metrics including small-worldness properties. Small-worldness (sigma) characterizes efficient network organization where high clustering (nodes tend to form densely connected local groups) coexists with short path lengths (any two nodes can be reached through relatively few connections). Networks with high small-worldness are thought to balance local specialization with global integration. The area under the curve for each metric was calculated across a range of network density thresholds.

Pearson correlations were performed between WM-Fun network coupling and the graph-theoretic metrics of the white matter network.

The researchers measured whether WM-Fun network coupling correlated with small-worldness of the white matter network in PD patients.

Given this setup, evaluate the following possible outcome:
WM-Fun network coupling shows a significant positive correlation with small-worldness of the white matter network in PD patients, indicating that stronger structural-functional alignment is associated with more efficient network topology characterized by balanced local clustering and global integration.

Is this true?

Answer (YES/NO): NO